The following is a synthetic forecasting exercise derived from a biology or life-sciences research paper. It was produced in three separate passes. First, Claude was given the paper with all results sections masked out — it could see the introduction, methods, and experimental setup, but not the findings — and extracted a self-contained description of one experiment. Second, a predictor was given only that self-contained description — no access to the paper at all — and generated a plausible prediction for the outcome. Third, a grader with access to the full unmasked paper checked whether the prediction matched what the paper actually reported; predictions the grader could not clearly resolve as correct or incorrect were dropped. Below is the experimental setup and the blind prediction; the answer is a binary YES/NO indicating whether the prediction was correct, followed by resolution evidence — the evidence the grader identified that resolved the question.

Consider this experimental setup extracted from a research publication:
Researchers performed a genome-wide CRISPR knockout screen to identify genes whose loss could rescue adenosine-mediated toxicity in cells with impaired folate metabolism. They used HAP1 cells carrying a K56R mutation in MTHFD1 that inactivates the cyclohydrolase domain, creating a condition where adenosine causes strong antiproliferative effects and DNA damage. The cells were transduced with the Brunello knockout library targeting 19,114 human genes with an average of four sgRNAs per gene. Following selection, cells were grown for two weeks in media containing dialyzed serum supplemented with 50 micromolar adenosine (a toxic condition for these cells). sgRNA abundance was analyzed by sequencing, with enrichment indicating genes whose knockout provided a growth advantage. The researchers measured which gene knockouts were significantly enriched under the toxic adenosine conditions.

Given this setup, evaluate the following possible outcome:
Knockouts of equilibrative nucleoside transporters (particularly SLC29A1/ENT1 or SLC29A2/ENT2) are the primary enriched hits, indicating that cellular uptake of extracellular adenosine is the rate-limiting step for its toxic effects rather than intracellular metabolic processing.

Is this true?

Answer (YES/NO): NO